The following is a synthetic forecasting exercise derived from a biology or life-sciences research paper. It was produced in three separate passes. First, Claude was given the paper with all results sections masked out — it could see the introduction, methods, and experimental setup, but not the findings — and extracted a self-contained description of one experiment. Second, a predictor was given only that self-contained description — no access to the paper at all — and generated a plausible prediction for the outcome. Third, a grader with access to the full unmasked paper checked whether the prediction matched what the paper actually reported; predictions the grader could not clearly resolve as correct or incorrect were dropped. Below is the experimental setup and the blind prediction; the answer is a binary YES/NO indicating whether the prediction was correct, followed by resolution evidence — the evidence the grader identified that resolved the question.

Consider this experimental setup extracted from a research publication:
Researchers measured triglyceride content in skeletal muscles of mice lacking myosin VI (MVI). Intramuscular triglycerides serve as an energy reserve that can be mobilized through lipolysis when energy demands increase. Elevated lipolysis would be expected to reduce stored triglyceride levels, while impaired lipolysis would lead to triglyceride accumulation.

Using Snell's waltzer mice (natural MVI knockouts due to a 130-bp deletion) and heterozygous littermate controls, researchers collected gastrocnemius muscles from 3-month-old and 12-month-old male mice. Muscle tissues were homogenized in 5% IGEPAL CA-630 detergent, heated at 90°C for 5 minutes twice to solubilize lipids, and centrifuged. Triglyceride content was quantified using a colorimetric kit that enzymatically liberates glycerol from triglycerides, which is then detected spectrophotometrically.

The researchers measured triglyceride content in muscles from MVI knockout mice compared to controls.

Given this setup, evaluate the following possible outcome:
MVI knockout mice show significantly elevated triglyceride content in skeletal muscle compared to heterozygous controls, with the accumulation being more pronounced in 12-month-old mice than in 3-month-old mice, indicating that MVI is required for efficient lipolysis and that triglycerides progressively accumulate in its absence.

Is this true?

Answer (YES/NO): NO